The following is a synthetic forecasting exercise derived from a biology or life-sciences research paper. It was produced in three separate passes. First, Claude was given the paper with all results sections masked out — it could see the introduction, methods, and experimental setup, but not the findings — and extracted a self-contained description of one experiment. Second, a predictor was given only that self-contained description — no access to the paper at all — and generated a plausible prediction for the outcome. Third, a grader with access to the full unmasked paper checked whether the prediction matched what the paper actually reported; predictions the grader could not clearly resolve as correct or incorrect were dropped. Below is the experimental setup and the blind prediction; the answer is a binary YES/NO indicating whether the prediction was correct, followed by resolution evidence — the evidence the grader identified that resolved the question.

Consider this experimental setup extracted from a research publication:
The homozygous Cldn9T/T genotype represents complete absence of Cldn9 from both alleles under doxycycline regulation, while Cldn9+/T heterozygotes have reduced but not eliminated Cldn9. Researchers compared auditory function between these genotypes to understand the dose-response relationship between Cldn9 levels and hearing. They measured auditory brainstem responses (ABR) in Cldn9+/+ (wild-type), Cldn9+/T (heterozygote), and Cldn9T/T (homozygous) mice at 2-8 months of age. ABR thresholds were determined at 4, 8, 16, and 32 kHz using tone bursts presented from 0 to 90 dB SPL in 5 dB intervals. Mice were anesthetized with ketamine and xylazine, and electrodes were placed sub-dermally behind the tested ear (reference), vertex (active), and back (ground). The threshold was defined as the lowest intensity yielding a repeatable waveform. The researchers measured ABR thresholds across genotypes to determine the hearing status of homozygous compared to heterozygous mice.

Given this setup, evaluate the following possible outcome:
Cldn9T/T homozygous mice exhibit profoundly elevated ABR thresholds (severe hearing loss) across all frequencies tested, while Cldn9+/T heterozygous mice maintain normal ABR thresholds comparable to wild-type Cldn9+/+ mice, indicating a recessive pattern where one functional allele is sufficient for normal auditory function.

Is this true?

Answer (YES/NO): NO